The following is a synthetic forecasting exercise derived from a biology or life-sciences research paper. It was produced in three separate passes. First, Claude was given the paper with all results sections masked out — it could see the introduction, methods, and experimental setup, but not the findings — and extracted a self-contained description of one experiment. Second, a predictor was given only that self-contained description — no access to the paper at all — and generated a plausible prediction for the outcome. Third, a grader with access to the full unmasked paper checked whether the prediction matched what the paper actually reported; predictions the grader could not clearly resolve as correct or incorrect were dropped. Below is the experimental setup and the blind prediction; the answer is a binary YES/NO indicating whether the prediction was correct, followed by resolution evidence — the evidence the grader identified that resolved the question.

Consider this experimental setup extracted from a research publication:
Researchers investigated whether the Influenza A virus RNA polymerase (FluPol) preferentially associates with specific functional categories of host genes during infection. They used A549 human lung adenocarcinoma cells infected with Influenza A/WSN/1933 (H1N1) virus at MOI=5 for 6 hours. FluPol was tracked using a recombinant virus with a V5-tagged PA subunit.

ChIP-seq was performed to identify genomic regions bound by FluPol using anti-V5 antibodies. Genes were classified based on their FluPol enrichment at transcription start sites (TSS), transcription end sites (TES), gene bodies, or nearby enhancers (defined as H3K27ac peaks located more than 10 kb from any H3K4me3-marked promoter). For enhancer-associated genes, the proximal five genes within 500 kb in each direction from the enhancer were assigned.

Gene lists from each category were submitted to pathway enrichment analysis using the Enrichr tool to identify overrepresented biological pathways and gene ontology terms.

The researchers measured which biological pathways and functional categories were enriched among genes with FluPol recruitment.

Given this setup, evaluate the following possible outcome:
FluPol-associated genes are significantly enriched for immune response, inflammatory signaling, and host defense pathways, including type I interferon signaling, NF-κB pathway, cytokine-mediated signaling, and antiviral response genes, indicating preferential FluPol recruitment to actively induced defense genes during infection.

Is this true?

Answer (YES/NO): YES